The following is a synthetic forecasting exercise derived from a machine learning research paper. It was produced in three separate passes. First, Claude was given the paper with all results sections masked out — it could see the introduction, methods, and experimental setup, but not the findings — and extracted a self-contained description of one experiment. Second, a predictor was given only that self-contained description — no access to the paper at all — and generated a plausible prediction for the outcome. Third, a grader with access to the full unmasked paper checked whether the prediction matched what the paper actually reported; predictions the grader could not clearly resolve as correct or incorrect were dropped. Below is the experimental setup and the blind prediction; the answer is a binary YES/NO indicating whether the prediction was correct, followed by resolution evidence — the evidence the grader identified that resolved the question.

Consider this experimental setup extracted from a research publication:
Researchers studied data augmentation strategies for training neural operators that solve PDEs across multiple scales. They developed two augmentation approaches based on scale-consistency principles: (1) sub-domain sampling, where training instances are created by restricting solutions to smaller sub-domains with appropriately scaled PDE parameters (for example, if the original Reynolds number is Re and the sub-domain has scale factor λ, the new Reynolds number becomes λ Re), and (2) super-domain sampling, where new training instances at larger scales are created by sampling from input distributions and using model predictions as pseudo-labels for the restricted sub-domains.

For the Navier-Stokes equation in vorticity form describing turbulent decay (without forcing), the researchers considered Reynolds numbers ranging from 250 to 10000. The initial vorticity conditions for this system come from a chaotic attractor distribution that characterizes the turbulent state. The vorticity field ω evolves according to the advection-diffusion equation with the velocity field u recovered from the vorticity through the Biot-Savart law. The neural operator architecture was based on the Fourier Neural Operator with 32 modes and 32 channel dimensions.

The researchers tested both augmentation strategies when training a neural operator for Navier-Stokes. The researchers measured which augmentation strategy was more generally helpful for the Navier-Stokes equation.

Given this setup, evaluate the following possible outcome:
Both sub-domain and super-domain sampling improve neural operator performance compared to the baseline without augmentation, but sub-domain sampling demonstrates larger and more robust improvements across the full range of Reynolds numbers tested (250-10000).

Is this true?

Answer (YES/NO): NO